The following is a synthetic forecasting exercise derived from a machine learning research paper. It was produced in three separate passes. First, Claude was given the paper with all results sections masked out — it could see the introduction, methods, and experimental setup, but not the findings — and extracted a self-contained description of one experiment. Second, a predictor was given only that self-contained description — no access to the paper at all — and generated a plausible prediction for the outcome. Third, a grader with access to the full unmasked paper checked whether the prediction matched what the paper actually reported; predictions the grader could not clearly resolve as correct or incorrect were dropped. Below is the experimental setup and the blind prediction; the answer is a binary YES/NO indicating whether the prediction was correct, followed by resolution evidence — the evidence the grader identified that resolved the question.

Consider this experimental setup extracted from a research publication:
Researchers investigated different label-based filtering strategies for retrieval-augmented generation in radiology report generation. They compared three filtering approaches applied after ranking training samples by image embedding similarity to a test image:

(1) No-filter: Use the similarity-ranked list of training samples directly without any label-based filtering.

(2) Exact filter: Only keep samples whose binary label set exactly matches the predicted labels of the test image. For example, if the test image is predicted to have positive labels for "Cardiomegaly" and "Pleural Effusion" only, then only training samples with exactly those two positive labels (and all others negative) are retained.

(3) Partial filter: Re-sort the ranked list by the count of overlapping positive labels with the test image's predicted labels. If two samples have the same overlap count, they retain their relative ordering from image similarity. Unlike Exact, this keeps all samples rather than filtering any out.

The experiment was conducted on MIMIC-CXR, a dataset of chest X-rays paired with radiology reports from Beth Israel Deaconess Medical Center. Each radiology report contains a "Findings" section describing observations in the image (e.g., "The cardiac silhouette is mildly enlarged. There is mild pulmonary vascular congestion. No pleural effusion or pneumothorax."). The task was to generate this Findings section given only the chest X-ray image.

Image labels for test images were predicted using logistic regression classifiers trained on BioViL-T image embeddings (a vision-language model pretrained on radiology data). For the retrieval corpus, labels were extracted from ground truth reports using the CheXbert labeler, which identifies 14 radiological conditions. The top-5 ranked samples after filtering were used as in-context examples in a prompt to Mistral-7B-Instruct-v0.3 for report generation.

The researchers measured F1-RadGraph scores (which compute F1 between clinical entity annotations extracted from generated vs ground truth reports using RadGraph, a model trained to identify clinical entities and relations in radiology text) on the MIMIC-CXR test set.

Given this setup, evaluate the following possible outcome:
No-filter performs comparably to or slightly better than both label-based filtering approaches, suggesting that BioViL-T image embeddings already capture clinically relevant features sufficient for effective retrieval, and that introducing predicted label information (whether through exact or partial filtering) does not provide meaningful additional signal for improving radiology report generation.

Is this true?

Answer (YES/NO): NO